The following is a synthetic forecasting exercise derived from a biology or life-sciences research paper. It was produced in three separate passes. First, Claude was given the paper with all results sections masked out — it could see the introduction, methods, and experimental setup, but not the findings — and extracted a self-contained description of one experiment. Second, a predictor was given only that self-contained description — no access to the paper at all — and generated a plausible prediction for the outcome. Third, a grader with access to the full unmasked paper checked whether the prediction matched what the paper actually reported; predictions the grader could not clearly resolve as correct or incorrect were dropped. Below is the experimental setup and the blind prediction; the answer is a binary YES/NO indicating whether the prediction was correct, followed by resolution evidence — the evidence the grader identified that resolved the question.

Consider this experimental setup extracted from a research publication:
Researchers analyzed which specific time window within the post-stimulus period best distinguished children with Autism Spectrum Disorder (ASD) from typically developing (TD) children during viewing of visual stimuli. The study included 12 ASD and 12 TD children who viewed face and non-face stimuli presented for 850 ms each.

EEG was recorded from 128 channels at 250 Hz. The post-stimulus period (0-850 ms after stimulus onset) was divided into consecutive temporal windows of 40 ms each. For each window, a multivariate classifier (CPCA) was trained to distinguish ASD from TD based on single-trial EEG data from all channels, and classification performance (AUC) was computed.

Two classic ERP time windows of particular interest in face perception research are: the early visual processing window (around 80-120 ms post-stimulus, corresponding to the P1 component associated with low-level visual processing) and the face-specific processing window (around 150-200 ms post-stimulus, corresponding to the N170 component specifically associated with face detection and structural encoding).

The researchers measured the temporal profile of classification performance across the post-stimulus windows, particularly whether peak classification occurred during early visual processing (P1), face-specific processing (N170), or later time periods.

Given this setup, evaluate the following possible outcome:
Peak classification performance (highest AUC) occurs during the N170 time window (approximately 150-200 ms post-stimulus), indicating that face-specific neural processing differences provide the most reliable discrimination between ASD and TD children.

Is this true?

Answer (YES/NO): NO